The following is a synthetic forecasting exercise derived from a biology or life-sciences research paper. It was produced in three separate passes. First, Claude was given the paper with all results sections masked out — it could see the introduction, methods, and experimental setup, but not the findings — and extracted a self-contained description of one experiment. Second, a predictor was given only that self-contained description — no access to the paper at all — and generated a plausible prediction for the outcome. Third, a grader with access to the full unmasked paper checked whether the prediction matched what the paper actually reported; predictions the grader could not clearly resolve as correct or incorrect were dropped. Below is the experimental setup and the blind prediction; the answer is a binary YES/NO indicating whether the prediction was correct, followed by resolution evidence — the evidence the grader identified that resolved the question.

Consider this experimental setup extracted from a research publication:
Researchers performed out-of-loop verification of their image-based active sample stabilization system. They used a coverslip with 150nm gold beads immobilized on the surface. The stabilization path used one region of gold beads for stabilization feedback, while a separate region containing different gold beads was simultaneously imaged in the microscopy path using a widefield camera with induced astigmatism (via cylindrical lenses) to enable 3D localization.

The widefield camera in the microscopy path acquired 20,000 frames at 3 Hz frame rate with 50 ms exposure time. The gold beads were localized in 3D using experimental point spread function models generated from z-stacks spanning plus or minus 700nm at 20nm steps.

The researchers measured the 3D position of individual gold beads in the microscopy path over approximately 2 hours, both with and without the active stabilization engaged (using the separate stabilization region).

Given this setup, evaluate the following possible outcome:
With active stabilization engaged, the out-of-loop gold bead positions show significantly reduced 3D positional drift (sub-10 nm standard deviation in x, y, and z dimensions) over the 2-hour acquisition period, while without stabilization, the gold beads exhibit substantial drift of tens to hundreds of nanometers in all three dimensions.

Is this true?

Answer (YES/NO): YES